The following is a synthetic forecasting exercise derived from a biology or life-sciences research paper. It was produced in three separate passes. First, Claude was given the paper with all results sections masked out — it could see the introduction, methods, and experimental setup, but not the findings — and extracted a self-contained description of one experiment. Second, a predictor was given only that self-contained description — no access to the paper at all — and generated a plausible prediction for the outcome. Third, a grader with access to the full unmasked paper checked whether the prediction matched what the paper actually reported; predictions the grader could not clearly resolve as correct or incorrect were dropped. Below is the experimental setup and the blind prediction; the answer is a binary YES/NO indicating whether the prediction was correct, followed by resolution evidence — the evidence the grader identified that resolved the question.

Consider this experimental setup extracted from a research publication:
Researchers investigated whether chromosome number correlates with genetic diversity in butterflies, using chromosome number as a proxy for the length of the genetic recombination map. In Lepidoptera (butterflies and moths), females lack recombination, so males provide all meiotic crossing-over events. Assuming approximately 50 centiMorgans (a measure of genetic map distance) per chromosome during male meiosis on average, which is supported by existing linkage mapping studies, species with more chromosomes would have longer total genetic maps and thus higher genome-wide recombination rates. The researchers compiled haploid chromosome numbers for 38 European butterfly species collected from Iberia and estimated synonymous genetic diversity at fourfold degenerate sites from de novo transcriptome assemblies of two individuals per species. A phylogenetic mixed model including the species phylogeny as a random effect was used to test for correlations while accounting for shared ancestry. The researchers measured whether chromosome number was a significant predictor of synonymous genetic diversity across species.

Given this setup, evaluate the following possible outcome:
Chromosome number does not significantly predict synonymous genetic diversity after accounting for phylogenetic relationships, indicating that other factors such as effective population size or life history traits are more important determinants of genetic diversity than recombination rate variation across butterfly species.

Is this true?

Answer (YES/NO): NO